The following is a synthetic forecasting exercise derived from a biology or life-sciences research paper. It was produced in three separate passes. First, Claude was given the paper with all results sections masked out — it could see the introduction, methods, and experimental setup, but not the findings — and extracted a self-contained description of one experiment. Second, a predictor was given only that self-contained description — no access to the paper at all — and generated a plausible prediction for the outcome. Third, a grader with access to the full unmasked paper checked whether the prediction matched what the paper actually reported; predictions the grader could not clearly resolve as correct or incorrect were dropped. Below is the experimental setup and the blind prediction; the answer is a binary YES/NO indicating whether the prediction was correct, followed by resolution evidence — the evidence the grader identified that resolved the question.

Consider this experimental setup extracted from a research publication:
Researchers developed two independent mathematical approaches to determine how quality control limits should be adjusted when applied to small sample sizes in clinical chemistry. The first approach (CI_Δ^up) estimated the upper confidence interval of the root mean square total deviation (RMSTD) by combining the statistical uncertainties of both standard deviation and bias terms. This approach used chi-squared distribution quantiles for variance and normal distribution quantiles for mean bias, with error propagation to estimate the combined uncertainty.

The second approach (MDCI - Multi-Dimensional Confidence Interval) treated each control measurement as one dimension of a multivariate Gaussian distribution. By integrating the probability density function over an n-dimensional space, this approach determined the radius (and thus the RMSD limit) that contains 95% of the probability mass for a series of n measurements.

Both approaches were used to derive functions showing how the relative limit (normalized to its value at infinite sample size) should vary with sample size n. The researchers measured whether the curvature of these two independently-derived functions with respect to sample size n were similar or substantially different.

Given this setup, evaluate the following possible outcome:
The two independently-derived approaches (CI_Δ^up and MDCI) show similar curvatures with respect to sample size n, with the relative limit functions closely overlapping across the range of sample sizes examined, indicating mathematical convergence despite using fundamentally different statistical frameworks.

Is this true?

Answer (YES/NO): YES